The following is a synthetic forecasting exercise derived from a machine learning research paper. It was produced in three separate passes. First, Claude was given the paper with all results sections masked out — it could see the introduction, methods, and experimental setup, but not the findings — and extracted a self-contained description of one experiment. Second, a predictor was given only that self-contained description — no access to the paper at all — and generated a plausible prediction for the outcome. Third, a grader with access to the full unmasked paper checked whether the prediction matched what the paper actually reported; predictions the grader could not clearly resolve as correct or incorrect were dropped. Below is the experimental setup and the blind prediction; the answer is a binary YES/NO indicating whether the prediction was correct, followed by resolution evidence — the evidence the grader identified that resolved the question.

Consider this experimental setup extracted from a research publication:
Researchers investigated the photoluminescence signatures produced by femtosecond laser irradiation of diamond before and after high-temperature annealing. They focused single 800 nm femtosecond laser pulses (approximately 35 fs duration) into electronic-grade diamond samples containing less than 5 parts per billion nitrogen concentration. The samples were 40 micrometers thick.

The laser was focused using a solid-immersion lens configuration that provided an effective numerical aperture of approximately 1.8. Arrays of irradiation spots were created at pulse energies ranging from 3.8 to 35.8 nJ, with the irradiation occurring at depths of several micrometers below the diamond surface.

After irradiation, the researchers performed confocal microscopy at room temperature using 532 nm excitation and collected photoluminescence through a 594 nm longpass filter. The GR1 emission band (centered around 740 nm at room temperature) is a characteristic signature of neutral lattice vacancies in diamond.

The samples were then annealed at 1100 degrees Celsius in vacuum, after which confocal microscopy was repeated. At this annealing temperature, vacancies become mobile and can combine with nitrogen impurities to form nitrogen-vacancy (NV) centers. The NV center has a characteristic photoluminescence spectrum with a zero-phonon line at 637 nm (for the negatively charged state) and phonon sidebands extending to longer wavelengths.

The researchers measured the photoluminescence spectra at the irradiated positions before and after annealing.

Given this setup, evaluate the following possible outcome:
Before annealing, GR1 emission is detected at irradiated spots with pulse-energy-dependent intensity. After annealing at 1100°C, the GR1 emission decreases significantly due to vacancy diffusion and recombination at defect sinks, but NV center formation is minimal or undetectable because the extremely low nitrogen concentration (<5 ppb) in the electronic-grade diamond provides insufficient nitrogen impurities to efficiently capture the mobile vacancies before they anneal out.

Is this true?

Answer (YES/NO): NO